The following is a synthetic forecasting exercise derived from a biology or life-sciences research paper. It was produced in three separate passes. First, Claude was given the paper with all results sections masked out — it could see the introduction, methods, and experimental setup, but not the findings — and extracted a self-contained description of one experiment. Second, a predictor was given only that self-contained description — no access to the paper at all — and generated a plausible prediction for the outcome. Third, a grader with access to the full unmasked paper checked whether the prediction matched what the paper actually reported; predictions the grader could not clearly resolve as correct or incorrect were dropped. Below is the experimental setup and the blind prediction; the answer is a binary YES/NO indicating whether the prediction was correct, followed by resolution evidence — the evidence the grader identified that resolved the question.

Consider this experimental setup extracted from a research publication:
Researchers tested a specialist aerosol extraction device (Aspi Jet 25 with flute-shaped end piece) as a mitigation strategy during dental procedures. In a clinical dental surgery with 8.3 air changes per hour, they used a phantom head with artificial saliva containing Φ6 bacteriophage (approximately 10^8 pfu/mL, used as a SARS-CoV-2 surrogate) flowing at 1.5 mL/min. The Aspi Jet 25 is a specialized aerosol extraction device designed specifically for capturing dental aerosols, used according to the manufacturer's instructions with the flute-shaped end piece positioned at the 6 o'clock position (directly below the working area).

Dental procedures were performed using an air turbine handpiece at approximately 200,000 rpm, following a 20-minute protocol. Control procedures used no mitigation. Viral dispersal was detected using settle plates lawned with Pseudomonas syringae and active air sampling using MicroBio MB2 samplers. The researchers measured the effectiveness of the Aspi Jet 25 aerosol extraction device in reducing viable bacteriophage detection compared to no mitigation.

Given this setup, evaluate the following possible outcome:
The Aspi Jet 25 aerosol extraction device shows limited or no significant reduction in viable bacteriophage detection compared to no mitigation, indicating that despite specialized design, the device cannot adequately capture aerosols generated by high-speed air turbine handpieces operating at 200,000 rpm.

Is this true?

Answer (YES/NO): YES